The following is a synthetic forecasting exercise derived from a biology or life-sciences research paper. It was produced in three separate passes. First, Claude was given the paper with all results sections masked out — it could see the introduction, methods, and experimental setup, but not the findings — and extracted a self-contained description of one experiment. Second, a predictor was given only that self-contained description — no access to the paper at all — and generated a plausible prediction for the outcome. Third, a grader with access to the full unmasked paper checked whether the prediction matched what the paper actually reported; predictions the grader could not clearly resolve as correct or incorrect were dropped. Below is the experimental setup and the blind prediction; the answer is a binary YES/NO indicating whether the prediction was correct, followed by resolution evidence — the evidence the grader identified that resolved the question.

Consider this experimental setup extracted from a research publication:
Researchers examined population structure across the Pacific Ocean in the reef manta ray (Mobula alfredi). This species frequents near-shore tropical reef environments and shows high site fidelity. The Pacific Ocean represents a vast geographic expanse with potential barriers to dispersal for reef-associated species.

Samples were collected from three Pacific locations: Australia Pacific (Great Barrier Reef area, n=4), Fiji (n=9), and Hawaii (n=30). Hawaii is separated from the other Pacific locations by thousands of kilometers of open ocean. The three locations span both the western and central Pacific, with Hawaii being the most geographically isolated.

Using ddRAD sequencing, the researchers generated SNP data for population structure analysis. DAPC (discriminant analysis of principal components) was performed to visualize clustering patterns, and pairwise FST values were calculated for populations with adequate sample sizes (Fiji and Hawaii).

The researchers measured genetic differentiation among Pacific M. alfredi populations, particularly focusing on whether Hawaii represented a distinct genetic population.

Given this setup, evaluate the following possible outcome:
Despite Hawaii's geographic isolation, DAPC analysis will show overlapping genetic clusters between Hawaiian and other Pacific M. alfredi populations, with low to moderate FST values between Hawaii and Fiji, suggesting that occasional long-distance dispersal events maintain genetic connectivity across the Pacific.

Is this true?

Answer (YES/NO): NO